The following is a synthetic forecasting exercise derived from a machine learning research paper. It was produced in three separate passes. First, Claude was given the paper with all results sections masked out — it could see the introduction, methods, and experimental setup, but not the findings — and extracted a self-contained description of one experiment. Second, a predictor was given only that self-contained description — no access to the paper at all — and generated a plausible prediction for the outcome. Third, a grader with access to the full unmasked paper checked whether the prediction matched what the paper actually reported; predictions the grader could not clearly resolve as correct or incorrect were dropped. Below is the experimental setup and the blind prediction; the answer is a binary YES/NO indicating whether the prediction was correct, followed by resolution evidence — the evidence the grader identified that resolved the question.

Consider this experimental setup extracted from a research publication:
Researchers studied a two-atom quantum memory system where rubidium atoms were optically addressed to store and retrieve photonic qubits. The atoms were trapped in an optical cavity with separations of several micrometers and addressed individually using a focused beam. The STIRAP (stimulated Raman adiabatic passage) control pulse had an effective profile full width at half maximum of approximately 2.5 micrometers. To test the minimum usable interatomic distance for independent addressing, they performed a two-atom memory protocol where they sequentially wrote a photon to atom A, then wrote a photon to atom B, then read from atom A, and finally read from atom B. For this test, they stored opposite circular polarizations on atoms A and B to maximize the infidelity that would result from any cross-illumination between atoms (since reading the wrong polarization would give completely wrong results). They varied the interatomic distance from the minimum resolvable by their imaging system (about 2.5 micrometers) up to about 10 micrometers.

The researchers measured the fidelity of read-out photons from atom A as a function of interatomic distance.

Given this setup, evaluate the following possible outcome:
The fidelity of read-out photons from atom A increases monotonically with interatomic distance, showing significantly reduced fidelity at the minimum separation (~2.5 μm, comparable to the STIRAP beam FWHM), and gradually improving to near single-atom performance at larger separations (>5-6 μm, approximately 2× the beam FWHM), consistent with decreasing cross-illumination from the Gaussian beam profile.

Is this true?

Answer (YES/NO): YES